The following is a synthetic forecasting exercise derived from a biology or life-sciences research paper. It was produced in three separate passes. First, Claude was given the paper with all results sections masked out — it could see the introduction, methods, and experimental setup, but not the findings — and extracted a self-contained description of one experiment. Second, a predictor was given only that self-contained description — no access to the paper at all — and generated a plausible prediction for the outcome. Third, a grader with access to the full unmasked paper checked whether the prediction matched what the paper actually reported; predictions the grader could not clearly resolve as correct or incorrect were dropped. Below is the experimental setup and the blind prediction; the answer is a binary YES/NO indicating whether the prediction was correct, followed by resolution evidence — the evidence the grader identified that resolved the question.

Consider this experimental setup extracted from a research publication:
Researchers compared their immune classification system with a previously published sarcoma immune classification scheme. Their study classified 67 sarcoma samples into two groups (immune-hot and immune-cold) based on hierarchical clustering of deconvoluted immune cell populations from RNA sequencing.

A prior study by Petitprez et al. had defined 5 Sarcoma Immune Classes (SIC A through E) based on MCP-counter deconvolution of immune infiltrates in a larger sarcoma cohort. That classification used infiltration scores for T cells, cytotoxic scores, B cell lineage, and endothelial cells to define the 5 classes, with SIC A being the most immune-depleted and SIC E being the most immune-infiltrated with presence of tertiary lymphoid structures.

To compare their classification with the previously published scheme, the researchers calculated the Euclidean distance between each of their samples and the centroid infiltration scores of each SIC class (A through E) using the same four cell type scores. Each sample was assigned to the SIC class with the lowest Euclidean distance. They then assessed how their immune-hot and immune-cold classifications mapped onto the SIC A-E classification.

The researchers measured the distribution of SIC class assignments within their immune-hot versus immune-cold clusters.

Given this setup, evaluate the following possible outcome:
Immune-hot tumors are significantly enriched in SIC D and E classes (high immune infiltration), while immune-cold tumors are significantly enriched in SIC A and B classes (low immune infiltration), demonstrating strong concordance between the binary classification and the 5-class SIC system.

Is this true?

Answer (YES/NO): NO